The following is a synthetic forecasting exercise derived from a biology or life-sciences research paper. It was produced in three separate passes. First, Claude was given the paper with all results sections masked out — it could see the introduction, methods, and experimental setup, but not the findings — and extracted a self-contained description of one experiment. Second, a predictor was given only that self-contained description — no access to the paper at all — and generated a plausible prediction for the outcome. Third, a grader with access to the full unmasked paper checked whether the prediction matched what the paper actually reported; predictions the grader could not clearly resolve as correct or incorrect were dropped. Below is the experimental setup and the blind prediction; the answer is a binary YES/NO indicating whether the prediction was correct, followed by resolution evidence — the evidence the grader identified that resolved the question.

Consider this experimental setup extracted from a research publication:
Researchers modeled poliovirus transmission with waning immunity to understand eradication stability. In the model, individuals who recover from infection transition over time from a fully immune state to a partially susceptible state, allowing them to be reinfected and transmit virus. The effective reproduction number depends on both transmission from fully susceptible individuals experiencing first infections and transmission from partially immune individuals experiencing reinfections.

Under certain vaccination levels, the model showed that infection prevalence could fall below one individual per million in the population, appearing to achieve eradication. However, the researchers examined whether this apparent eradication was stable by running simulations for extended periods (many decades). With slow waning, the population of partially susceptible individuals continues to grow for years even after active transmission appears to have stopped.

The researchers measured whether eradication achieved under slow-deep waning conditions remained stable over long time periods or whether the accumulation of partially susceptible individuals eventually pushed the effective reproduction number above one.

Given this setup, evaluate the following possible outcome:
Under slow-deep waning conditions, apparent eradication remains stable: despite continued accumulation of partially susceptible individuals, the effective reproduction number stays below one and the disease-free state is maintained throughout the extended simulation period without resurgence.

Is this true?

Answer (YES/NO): NO